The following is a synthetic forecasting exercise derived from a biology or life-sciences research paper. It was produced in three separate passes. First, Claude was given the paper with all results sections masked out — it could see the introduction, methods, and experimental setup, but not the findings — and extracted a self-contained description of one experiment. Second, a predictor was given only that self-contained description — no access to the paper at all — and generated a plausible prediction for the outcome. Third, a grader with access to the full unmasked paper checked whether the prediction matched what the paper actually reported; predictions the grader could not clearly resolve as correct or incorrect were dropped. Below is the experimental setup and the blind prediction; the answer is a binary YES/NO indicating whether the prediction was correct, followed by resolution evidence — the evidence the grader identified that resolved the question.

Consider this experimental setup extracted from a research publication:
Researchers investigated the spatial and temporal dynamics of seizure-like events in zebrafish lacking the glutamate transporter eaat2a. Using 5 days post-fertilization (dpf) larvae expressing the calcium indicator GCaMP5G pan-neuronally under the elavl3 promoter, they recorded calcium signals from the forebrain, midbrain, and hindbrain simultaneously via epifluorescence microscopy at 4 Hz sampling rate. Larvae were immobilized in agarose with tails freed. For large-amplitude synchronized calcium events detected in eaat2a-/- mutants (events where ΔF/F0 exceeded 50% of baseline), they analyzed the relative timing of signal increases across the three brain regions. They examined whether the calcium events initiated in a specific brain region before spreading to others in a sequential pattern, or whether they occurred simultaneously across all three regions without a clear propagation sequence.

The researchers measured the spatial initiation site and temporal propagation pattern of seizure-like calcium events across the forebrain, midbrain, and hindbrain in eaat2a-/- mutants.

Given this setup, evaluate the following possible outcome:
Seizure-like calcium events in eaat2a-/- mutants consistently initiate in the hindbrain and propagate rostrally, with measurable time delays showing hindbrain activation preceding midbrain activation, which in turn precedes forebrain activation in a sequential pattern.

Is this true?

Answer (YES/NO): NO